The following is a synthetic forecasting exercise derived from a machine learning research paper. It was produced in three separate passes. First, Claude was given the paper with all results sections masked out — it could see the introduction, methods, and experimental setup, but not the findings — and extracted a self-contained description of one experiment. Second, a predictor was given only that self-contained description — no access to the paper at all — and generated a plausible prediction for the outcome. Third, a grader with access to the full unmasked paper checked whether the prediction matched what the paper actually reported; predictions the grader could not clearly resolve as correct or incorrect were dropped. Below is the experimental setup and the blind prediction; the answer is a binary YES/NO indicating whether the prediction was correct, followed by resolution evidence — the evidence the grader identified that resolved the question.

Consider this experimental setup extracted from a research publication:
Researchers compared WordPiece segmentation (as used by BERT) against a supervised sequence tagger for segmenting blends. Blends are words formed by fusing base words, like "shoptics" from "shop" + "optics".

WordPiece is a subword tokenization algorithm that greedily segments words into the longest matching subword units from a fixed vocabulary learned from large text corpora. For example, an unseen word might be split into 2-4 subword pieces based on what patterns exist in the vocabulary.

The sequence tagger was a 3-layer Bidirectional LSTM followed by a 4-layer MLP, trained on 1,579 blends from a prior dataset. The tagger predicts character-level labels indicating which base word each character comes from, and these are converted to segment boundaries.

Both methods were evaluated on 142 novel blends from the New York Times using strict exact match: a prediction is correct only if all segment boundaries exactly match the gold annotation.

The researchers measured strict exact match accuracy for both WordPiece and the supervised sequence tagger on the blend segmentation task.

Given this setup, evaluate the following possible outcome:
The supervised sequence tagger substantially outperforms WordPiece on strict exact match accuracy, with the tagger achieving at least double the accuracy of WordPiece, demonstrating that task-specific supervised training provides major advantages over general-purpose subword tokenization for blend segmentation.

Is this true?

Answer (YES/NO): NO